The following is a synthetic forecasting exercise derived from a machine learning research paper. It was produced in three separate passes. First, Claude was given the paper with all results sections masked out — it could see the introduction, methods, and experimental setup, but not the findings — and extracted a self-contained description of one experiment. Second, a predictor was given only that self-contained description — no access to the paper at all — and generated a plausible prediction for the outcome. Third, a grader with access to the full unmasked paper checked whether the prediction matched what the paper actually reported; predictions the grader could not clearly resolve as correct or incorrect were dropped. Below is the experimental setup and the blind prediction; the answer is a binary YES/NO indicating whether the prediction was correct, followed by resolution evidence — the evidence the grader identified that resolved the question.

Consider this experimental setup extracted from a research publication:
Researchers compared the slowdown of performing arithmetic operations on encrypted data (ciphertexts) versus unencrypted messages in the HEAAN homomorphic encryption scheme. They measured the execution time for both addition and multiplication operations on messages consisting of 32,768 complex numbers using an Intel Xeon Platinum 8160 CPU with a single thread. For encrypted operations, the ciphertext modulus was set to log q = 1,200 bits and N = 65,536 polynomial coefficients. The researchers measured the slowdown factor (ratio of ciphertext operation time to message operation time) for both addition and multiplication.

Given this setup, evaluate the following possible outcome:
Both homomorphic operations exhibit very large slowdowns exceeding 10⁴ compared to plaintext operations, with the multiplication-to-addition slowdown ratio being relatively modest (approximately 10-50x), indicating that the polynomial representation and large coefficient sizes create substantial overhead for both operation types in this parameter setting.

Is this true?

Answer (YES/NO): NO